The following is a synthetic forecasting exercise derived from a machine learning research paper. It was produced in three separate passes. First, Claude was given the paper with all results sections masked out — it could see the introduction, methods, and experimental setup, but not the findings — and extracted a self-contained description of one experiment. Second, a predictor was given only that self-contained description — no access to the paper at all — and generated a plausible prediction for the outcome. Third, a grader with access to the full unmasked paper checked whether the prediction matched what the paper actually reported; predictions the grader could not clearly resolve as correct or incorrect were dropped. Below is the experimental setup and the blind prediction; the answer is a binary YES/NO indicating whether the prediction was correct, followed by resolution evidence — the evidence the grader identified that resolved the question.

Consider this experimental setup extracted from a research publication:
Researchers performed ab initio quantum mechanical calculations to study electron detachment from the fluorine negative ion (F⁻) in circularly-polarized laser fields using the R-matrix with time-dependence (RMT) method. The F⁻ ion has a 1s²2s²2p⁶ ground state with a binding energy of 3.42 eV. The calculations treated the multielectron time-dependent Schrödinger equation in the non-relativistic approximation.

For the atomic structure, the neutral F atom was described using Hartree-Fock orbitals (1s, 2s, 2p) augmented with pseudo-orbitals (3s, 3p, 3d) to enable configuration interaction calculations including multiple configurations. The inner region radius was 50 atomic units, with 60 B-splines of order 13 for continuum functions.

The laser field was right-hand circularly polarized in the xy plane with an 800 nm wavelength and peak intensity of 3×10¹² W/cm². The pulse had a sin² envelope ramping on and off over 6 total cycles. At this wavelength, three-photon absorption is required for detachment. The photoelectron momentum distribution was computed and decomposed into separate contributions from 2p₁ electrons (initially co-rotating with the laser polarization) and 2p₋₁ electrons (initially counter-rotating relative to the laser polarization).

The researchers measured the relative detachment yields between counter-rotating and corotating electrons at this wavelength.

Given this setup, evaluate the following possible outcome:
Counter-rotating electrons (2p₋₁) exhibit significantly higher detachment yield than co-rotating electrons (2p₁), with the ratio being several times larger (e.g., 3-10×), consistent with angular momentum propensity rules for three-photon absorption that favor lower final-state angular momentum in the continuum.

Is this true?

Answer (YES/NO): YES